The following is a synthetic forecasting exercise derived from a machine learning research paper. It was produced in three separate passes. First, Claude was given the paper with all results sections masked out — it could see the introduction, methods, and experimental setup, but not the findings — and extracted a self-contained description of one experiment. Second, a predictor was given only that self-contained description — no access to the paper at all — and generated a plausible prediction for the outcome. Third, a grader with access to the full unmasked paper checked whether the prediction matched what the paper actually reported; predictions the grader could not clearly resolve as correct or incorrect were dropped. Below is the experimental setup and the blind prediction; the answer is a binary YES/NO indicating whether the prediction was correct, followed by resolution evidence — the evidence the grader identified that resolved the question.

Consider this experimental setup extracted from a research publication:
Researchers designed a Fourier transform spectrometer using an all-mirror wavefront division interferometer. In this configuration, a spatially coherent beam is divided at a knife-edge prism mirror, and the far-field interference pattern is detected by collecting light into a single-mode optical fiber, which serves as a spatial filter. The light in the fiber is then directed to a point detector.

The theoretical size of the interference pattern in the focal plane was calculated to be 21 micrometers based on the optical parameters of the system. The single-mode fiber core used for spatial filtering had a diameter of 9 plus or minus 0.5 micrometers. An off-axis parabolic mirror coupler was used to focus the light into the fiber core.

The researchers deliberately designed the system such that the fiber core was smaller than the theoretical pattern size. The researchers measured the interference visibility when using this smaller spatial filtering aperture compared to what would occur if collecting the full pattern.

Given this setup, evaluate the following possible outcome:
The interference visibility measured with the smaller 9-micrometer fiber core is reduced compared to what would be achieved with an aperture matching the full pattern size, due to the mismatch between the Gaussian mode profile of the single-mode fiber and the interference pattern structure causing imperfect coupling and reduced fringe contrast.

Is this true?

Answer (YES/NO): NO